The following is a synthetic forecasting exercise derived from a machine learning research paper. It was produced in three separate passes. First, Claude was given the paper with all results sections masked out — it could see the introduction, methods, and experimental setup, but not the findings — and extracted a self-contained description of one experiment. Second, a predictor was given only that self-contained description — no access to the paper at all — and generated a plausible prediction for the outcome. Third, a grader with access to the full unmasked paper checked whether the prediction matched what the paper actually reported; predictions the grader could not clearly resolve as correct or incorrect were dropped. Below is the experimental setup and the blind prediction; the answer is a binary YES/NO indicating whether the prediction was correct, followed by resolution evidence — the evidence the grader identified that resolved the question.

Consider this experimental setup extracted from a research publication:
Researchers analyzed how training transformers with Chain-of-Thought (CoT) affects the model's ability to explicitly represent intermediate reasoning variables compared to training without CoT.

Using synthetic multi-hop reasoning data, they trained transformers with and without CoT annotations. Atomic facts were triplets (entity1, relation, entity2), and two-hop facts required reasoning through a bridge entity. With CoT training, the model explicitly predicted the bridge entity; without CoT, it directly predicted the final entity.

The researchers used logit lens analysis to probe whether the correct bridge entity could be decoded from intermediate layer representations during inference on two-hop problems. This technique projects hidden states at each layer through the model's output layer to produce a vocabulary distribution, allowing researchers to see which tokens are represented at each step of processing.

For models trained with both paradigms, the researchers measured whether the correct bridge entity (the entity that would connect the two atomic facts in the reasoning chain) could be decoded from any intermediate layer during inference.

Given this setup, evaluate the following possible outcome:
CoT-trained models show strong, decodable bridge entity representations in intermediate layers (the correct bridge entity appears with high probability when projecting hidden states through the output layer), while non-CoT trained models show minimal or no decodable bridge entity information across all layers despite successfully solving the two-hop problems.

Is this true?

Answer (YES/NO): NO